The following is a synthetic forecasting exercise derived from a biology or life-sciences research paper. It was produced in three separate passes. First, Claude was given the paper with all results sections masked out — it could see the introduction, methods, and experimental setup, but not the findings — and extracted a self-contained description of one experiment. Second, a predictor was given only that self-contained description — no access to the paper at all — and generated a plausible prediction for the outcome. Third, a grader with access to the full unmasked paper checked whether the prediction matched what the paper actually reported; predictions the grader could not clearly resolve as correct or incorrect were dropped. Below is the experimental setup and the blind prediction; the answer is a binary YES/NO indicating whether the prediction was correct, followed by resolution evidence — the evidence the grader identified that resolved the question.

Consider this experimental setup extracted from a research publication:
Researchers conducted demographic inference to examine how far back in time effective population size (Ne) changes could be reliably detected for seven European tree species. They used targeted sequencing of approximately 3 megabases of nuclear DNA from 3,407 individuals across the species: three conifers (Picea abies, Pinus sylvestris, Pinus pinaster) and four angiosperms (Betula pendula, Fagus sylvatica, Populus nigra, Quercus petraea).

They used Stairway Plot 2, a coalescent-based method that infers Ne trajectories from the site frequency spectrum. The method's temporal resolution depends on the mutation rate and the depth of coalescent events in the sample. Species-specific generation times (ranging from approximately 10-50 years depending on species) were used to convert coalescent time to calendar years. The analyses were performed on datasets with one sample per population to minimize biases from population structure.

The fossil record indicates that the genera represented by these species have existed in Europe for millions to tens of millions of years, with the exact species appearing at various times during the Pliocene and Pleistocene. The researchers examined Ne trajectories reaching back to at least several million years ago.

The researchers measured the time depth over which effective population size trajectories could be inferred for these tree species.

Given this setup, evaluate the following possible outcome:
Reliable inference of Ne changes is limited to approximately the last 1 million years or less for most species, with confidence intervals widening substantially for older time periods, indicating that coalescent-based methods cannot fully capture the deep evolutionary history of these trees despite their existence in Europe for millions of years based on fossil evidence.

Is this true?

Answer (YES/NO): NO